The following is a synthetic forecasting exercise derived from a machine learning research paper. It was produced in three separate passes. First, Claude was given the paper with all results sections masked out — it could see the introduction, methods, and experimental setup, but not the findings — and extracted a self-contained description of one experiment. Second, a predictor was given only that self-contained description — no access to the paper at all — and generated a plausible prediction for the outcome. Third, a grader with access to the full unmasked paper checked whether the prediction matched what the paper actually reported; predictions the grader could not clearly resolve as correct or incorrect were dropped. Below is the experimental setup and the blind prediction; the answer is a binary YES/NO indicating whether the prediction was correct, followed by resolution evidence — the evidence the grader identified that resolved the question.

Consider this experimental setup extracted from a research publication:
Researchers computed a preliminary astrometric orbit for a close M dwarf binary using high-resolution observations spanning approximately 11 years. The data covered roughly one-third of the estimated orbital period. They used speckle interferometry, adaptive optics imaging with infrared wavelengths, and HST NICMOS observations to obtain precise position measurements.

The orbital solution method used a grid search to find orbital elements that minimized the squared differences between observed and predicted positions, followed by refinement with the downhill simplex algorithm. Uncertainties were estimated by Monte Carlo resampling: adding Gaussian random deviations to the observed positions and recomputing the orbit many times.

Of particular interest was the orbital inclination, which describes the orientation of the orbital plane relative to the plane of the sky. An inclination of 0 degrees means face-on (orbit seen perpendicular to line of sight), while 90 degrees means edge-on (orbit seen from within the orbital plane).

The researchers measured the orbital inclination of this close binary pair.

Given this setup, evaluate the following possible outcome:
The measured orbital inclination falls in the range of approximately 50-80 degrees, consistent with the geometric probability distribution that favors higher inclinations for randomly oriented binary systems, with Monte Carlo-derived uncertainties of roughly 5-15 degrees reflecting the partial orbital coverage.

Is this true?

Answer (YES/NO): NO